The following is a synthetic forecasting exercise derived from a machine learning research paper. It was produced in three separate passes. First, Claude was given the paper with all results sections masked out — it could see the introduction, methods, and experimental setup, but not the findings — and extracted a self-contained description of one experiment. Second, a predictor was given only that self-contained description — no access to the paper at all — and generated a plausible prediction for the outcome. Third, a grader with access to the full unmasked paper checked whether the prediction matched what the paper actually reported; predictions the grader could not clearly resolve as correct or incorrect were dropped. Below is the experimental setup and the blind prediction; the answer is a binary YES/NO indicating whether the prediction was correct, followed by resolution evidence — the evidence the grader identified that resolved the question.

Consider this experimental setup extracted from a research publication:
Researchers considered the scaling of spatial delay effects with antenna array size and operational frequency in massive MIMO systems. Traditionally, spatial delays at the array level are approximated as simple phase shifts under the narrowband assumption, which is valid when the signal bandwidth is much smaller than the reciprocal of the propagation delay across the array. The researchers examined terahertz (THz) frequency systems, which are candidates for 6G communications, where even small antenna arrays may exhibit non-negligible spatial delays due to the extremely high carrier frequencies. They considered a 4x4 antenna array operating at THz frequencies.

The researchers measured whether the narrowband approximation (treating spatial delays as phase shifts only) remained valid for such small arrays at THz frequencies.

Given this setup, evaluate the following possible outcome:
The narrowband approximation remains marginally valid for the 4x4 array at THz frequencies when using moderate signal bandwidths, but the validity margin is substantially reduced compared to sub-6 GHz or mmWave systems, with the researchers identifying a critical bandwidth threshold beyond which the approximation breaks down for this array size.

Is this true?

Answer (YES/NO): NO